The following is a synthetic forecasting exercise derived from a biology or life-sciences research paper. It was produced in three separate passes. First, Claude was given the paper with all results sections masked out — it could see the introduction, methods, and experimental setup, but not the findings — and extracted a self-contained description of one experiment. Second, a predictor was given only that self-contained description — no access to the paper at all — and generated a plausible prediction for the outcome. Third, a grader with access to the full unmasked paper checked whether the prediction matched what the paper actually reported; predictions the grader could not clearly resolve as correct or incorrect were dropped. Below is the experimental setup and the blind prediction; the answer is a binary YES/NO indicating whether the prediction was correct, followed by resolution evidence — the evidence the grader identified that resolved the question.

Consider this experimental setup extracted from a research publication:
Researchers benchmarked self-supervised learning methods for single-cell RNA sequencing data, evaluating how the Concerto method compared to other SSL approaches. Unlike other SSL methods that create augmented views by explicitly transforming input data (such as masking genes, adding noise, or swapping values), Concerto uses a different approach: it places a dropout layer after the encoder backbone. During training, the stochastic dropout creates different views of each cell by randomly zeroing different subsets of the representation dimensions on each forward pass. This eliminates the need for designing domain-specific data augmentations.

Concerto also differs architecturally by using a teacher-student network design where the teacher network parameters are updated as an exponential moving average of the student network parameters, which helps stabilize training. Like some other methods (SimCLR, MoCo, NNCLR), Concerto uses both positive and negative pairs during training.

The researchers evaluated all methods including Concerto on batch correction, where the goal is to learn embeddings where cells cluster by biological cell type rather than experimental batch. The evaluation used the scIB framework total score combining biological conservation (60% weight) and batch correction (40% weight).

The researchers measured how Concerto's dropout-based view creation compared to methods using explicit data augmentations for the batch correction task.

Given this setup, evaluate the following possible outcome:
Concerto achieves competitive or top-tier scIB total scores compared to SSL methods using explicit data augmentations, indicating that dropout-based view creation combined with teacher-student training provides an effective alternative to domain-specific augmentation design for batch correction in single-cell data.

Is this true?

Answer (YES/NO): NO